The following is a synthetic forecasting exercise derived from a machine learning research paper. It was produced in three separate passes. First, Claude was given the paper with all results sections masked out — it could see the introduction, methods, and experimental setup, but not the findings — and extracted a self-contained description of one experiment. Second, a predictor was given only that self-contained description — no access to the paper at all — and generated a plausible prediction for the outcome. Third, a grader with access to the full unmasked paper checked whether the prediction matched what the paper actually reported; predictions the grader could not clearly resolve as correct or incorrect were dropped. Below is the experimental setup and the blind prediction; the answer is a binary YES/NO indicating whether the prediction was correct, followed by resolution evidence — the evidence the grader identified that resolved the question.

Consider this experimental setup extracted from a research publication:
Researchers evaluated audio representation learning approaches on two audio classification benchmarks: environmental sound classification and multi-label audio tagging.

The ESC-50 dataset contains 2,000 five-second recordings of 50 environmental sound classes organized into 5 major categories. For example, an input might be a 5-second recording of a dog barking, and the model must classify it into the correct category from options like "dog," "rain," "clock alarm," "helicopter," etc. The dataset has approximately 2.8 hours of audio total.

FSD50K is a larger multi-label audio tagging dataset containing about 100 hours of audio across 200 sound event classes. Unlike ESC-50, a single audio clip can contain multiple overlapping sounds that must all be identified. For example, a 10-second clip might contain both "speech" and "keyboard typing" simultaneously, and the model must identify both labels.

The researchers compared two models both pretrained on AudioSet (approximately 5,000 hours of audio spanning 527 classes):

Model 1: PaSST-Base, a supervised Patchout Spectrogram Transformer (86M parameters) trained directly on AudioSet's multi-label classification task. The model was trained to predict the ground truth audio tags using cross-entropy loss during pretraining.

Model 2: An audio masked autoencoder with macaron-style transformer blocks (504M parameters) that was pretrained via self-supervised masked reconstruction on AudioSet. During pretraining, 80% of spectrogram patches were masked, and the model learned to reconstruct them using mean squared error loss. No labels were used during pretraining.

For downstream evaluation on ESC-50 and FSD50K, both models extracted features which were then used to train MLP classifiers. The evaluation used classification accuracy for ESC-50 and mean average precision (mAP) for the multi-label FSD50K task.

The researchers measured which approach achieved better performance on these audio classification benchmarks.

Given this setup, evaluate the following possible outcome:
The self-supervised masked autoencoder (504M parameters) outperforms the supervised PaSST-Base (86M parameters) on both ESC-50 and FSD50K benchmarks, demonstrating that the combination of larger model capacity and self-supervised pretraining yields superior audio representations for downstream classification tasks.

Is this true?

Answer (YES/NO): NO